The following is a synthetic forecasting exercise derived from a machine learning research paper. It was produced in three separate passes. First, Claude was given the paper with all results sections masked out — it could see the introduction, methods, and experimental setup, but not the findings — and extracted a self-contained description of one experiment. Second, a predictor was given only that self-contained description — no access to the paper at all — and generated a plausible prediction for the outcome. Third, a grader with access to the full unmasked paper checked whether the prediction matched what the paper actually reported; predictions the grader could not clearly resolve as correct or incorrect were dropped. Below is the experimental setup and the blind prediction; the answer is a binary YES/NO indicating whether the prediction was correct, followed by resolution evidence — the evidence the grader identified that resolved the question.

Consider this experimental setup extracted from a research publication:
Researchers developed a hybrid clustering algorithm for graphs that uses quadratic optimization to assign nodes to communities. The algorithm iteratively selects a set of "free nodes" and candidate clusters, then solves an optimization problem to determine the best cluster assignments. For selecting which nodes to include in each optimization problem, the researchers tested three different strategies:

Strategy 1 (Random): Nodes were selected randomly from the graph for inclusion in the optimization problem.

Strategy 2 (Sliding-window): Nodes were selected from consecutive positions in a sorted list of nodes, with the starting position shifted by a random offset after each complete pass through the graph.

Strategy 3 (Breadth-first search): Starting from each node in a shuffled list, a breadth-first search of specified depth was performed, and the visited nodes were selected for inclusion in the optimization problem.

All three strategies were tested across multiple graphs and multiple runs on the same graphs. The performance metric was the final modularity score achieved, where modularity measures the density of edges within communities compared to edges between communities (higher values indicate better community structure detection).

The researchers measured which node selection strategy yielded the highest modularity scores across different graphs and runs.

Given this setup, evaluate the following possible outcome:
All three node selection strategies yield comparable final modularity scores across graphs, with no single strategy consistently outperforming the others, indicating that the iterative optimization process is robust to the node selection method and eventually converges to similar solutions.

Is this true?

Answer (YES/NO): NO